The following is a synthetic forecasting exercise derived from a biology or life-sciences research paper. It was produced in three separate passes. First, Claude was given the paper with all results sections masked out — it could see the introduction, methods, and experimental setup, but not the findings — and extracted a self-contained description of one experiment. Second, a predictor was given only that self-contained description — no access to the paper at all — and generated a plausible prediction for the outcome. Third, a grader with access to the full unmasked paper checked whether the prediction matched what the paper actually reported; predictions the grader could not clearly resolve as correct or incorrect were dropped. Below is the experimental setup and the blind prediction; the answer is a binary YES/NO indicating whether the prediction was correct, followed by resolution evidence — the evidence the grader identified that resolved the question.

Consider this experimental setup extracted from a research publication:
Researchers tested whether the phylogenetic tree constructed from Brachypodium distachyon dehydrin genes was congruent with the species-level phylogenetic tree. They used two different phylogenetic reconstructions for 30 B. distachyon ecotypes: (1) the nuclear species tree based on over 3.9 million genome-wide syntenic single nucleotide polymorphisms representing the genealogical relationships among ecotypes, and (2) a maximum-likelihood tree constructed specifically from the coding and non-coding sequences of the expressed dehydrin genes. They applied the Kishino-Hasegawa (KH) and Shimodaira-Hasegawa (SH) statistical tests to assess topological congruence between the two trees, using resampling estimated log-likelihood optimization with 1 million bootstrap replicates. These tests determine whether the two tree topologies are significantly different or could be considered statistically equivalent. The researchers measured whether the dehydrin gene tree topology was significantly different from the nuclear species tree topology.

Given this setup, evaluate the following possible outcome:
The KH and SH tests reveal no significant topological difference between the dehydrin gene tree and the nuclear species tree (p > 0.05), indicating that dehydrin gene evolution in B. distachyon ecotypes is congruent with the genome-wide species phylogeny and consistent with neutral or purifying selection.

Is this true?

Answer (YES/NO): NO